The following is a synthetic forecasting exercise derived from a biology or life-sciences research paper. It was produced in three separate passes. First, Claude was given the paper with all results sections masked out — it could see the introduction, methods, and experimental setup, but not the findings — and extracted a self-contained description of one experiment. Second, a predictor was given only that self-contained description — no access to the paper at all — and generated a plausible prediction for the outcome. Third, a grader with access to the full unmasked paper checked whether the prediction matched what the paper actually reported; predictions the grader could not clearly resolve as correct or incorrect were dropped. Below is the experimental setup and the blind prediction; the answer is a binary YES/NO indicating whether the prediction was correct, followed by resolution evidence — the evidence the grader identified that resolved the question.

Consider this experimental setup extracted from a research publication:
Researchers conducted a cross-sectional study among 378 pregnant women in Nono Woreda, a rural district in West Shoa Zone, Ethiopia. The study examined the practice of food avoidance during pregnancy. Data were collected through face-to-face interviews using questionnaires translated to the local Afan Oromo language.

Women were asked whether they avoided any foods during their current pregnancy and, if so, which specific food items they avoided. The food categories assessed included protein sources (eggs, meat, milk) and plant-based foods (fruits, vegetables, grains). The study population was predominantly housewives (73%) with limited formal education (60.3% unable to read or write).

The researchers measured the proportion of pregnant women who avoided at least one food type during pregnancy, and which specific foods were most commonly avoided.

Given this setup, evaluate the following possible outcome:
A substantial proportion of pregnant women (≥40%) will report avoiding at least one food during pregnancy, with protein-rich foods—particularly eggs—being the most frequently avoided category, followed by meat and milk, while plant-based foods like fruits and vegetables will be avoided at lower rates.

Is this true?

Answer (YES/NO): NO